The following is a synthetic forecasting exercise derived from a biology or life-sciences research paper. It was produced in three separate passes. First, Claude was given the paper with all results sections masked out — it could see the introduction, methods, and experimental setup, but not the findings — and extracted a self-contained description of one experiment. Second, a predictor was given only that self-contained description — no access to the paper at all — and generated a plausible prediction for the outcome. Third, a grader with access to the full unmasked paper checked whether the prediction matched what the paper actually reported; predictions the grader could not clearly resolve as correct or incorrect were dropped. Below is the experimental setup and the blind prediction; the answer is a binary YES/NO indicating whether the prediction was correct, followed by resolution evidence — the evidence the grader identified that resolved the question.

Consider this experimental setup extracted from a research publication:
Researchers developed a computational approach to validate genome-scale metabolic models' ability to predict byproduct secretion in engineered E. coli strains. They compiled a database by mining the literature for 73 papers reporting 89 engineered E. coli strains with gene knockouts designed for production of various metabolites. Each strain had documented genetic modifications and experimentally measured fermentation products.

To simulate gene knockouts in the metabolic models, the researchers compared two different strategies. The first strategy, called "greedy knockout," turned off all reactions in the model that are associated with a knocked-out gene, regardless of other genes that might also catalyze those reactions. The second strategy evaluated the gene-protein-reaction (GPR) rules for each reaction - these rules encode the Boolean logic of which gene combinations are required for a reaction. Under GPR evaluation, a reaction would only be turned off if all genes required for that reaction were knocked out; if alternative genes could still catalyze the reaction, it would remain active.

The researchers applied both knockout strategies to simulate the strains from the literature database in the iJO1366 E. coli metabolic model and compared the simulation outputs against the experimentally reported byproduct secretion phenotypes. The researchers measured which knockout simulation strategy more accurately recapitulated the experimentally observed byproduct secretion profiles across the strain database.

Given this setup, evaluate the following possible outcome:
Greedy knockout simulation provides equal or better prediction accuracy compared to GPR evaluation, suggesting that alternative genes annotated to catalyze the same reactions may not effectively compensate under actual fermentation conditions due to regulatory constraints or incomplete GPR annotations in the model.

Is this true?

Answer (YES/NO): YES